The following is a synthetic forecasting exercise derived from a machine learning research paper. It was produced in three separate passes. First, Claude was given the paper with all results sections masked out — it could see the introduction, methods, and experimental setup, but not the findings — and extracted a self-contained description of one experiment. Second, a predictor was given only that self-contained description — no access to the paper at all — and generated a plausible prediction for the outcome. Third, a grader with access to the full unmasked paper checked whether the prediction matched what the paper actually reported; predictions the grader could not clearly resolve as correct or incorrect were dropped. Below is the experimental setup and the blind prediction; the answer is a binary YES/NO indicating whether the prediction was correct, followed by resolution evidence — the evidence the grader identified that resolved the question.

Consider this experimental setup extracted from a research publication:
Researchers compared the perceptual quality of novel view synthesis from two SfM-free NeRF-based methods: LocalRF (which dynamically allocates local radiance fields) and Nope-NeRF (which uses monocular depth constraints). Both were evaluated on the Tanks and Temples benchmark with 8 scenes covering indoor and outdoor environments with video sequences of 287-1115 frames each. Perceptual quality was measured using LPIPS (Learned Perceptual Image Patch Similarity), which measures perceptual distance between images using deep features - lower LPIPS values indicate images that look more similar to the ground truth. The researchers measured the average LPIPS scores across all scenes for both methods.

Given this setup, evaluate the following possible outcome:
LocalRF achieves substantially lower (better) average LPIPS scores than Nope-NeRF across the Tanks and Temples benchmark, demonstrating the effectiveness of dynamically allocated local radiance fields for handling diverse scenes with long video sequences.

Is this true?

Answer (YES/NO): YES